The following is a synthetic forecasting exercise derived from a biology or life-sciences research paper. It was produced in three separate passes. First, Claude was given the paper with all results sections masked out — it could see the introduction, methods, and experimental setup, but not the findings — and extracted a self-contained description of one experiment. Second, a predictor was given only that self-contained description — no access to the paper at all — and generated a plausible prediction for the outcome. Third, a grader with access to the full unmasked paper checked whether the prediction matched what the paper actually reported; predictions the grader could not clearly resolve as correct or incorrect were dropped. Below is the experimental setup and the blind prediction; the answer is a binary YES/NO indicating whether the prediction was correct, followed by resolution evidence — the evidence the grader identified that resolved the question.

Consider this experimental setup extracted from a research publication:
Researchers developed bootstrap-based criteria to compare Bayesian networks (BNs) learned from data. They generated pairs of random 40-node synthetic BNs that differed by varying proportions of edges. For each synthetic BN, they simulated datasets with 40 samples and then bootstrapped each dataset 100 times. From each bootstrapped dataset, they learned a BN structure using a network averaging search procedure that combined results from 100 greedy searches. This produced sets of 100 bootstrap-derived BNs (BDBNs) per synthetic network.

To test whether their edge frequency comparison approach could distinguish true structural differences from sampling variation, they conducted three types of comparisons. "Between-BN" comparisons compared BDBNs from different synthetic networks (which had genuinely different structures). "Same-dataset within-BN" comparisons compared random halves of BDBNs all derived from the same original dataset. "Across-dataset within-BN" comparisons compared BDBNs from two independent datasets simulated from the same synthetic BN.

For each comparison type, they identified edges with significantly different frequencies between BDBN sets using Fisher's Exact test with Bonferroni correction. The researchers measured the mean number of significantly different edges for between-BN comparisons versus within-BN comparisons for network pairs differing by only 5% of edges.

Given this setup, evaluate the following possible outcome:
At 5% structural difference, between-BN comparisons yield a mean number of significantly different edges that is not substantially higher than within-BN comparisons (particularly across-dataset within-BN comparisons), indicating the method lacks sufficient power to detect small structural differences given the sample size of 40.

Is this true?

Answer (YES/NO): NO